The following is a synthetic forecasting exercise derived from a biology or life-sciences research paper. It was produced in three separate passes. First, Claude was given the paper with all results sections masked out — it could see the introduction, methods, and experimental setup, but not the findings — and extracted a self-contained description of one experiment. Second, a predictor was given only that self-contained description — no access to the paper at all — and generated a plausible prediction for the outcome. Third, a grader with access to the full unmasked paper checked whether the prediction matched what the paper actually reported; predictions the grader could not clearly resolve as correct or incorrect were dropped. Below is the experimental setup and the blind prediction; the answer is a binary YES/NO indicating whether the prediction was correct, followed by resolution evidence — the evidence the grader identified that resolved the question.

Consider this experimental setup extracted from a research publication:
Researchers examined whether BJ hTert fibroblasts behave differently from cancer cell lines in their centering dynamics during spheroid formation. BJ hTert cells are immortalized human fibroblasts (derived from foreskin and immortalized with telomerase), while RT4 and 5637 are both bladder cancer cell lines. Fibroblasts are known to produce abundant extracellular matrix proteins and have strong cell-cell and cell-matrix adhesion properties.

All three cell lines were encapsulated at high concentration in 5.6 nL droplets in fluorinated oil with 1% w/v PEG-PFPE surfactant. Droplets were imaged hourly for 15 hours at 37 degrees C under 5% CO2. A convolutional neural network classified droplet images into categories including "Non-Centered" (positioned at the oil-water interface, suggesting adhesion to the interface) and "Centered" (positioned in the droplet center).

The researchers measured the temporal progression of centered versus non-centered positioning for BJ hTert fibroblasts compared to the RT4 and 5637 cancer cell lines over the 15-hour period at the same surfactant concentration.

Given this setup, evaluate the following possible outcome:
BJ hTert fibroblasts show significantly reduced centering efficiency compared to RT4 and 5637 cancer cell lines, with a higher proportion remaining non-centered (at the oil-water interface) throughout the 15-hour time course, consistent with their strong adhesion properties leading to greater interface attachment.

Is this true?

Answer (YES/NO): NO